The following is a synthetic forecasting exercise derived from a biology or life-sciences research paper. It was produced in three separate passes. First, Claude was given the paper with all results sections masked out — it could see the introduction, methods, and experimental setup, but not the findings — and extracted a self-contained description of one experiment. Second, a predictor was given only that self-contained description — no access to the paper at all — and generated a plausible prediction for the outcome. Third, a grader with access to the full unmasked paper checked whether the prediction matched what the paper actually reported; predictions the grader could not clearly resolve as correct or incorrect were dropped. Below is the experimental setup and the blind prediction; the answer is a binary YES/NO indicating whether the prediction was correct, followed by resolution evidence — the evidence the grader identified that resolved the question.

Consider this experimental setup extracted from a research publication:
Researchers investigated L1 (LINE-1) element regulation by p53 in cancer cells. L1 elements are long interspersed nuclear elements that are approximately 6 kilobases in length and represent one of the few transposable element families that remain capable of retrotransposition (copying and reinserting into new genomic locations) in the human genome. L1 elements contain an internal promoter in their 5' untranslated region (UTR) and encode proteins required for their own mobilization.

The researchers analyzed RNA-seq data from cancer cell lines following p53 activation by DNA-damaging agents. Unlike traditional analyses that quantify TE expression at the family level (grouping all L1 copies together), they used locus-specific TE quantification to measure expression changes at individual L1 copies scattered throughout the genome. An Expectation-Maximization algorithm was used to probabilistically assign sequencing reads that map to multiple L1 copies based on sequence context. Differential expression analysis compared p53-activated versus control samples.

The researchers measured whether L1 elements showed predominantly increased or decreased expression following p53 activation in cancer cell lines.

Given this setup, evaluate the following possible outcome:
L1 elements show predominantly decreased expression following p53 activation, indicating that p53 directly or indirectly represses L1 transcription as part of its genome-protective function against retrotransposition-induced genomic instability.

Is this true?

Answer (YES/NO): YES